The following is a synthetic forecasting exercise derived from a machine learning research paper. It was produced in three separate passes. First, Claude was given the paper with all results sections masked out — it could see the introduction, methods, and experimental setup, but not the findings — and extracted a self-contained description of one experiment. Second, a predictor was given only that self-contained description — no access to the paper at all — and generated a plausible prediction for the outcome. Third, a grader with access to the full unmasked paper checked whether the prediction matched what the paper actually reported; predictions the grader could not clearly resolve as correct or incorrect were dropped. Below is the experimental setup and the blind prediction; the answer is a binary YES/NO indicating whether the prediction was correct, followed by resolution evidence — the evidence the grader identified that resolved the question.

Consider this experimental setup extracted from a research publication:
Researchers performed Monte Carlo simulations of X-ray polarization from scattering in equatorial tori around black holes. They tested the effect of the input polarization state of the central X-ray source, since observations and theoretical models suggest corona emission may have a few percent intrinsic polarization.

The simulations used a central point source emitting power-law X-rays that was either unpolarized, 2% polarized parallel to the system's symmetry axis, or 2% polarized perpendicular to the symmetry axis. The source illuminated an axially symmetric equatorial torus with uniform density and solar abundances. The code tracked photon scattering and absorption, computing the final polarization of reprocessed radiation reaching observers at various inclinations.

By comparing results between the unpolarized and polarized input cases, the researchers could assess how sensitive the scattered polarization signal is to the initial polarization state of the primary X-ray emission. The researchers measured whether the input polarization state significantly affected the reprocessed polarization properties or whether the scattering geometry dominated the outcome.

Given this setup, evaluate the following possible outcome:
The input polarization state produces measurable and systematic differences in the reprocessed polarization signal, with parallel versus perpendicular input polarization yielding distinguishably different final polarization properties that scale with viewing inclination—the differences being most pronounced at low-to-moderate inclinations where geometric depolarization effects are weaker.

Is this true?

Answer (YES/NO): NO